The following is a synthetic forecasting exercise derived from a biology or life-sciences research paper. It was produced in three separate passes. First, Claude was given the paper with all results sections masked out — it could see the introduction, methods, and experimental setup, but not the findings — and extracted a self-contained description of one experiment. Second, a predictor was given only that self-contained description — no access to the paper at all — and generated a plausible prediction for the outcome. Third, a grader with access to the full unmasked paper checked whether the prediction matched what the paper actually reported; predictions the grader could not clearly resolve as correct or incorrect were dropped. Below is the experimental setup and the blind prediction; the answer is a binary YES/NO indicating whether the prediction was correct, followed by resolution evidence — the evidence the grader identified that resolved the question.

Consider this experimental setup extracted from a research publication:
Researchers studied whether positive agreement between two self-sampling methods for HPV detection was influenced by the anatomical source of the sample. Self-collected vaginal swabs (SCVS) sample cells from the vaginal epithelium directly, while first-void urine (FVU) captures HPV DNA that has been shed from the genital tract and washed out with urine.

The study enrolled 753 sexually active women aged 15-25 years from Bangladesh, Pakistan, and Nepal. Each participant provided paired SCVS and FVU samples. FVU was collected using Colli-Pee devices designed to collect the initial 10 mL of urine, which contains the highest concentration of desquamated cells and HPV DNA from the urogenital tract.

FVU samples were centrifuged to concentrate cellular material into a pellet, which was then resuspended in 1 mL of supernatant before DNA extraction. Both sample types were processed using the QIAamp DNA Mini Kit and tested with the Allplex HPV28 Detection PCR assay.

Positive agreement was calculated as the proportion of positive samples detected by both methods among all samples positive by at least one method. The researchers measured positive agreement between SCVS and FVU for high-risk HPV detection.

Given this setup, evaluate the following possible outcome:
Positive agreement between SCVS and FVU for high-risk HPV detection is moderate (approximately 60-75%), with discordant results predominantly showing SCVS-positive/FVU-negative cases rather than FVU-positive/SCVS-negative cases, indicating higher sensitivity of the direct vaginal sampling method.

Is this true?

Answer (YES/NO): YES